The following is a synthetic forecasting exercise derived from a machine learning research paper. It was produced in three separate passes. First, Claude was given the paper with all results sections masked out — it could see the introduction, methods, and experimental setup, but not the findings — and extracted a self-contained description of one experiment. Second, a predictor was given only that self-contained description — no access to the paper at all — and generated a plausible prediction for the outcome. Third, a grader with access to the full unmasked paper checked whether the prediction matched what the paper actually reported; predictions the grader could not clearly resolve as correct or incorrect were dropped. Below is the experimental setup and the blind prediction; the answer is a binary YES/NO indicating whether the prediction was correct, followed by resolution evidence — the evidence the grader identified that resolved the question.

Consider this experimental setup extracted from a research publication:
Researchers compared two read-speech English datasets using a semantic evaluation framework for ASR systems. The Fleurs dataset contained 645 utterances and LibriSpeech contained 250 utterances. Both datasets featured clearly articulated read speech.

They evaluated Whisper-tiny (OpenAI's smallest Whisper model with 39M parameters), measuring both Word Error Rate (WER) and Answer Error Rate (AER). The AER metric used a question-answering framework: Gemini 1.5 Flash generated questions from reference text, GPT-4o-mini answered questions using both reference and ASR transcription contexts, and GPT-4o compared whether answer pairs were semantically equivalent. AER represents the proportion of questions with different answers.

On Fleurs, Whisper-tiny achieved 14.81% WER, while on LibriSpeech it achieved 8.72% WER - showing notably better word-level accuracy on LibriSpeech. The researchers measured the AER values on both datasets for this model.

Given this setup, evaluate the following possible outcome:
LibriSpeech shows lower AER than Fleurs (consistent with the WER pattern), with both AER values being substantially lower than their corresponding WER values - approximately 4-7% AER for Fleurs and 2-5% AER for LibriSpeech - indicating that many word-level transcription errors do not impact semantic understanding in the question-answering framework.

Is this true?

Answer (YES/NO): NO